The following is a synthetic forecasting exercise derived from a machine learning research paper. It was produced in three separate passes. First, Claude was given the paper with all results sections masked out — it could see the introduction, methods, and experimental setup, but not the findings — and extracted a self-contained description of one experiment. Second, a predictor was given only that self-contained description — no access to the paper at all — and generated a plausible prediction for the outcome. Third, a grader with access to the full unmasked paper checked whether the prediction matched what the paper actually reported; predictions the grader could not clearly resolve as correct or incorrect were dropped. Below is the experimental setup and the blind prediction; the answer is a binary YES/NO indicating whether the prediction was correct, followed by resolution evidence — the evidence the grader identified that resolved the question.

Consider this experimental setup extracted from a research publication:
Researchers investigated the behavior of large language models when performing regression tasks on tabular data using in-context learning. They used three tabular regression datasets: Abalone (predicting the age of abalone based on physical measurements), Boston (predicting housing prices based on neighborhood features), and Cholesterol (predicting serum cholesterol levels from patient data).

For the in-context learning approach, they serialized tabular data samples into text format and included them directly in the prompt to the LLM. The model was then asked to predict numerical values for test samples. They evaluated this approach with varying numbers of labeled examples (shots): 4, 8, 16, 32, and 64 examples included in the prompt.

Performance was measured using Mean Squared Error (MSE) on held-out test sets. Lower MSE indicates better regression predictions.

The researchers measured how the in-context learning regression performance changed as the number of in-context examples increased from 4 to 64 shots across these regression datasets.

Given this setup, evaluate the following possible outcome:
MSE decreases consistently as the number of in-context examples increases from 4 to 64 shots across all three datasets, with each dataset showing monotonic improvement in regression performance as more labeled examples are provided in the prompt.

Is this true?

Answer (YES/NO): NO